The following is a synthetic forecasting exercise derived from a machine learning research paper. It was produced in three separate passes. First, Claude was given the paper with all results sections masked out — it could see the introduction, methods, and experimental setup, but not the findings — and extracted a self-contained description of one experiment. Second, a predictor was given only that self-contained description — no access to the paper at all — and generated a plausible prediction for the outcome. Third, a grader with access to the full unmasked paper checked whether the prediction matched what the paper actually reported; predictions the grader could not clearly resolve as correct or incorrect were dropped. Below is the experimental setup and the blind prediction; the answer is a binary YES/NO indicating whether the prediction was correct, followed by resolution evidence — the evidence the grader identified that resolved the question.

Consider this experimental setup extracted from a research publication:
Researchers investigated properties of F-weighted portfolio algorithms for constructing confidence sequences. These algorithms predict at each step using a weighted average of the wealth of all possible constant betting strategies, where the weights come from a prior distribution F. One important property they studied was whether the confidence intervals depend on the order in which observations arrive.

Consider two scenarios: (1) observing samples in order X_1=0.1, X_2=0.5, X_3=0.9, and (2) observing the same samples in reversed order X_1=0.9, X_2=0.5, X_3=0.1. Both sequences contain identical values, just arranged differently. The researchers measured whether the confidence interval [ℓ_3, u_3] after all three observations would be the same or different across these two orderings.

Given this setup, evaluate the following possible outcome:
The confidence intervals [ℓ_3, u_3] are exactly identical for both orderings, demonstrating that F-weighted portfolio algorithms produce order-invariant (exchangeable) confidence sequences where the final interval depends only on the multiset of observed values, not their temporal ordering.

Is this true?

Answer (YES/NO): YES